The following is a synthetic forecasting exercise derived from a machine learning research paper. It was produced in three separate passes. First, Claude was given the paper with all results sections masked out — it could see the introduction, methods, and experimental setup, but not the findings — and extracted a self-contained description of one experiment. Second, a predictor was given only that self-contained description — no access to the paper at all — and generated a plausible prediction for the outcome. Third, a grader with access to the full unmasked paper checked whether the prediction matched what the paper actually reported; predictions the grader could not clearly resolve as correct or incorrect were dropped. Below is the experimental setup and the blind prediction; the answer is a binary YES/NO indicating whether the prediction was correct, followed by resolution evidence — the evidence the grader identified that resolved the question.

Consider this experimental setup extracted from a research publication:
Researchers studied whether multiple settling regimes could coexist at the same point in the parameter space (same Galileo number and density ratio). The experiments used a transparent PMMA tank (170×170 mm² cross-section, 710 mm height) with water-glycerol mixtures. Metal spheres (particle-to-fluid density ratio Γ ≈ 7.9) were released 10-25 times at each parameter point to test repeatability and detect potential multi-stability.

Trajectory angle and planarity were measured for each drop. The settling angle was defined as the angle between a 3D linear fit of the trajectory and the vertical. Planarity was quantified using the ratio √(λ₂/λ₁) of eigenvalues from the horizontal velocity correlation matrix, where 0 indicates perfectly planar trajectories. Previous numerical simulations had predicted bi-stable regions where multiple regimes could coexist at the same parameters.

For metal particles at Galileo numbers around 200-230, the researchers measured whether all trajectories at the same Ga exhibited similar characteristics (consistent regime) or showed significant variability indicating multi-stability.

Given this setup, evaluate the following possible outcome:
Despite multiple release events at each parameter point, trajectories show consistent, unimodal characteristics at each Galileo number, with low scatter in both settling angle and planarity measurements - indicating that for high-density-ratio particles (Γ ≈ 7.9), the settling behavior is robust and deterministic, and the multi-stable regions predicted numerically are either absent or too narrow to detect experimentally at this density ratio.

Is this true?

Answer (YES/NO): NO